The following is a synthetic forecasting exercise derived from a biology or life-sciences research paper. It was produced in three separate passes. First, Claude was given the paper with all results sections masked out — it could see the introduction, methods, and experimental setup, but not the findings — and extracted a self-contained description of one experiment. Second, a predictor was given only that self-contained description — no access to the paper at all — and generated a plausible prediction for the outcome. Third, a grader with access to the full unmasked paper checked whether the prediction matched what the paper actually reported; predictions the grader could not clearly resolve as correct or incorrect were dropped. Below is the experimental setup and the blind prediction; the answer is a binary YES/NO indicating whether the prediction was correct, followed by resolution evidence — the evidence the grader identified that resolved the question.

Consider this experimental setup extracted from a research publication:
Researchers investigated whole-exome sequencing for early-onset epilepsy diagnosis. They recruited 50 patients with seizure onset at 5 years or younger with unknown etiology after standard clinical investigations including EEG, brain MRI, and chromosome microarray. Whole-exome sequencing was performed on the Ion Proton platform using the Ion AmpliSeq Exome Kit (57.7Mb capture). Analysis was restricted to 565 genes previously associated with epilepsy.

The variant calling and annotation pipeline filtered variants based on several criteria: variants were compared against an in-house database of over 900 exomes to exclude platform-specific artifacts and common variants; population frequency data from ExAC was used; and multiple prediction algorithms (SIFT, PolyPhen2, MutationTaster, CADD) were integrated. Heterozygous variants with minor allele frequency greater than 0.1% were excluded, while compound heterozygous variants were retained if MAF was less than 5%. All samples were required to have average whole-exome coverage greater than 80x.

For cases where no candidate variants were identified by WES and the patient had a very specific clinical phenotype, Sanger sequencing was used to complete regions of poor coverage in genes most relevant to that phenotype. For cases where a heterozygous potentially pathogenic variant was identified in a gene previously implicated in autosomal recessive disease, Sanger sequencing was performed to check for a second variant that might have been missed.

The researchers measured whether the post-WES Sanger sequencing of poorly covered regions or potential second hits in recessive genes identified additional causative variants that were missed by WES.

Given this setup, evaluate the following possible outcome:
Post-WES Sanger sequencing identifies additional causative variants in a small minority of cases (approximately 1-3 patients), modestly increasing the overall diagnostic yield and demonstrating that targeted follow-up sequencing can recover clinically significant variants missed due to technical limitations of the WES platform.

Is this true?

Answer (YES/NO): NO